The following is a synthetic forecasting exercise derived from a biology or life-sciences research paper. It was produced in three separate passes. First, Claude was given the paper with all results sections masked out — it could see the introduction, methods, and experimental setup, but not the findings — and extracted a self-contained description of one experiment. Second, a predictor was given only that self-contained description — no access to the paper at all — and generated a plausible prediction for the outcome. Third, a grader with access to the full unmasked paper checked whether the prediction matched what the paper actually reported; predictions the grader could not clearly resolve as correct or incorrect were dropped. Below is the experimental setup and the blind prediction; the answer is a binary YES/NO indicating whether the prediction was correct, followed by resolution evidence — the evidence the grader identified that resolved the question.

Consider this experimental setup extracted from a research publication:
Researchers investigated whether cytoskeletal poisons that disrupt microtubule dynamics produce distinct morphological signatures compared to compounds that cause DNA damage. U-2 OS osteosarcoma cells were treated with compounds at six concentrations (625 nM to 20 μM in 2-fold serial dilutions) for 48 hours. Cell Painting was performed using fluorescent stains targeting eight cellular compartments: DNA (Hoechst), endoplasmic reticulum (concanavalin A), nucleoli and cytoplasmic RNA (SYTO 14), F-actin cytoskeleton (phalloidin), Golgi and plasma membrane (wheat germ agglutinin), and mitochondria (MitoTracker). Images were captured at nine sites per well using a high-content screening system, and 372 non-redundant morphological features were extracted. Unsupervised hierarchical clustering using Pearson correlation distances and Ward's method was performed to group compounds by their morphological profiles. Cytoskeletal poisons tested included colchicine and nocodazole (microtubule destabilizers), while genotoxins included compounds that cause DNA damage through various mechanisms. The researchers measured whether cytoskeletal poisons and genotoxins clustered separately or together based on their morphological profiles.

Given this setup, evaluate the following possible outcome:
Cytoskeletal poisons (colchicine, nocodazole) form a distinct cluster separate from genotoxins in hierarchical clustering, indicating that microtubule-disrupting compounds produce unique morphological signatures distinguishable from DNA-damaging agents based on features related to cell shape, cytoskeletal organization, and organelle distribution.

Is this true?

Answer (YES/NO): YES